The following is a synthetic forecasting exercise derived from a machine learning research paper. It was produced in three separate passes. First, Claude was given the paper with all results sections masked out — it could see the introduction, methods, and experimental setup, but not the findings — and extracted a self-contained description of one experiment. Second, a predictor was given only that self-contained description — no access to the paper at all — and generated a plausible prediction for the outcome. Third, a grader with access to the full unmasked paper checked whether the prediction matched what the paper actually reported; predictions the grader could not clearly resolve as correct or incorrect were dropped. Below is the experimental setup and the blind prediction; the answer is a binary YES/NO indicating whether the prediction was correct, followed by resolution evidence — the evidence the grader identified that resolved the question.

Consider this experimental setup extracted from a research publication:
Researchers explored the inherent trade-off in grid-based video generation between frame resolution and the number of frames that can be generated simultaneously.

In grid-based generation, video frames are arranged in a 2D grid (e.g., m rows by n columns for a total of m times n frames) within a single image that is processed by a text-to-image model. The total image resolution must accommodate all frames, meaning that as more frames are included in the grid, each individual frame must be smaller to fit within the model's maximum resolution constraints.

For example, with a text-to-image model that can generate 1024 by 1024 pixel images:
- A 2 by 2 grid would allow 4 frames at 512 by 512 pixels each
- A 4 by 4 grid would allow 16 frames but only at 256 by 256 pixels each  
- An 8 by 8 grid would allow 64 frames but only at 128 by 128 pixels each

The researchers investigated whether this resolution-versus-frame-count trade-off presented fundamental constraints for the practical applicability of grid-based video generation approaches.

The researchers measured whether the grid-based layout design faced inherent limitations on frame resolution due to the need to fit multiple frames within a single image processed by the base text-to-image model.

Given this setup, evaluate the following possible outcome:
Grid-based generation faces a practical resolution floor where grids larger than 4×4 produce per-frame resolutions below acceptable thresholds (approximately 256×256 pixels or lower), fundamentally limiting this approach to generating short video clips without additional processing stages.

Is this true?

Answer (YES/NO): YES